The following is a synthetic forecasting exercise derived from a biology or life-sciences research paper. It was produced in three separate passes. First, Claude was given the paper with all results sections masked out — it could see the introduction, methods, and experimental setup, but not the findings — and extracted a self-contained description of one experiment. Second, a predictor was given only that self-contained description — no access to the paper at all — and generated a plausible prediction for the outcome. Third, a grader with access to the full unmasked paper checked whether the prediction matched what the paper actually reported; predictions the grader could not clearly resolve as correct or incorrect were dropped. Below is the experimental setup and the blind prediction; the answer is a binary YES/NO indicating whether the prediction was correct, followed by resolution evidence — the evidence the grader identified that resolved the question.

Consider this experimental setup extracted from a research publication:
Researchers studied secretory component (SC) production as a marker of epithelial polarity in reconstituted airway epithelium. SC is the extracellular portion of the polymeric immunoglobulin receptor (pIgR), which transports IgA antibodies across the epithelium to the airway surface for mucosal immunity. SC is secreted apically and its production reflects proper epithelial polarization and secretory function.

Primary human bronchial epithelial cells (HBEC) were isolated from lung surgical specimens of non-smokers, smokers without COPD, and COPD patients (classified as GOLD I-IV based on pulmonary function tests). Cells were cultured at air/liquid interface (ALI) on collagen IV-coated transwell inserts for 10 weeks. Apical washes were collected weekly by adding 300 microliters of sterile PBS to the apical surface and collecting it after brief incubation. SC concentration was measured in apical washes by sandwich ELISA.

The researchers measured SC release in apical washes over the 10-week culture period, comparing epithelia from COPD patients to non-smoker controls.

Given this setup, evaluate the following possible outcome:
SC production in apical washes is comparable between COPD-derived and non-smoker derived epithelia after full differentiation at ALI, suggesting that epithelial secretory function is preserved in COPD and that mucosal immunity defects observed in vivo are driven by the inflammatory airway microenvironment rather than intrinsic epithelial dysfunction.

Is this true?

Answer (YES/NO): NO